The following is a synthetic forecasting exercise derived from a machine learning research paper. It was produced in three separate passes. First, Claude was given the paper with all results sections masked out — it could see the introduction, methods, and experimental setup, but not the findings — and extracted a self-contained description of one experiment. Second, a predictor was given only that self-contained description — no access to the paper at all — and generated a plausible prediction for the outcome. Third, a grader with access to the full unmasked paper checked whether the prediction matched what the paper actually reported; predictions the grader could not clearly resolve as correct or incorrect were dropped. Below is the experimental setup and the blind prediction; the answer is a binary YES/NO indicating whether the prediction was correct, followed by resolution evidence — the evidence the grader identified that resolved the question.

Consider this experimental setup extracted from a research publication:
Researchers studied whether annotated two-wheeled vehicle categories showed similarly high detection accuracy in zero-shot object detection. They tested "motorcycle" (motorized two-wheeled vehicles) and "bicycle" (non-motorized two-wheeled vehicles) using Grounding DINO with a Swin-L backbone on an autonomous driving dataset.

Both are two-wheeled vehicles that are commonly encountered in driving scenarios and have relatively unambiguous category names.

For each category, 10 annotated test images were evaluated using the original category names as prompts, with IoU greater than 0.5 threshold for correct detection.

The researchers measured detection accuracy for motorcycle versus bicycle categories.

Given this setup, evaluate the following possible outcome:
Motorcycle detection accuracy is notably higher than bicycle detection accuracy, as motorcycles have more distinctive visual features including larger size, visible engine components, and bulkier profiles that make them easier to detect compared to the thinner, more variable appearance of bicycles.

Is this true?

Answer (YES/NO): NO